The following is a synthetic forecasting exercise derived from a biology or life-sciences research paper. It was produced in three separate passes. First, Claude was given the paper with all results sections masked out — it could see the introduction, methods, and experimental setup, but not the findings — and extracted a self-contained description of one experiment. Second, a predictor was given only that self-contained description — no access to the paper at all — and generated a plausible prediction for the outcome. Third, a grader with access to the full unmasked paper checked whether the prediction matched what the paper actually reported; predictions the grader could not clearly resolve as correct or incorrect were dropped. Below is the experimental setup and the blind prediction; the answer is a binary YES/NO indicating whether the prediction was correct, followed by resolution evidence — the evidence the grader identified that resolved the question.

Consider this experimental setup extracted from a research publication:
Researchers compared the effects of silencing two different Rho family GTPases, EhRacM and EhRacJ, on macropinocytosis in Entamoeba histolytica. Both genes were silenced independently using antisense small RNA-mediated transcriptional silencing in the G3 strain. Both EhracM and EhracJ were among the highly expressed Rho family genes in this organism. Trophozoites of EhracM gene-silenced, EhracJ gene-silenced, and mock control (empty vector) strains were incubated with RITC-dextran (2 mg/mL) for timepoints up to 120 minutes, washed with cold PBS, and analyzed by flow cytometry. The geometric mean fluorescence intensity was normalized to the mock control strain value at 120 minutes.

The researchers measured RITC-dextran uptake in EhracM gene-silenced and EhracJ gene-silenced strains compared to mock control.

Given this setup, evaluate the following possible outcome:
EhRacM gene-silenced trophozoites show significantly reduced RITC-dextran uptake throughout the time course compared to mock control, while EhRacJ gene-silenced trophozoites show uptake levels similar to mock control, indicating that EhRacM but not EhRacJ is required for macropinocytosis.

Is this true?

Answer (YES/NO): NO